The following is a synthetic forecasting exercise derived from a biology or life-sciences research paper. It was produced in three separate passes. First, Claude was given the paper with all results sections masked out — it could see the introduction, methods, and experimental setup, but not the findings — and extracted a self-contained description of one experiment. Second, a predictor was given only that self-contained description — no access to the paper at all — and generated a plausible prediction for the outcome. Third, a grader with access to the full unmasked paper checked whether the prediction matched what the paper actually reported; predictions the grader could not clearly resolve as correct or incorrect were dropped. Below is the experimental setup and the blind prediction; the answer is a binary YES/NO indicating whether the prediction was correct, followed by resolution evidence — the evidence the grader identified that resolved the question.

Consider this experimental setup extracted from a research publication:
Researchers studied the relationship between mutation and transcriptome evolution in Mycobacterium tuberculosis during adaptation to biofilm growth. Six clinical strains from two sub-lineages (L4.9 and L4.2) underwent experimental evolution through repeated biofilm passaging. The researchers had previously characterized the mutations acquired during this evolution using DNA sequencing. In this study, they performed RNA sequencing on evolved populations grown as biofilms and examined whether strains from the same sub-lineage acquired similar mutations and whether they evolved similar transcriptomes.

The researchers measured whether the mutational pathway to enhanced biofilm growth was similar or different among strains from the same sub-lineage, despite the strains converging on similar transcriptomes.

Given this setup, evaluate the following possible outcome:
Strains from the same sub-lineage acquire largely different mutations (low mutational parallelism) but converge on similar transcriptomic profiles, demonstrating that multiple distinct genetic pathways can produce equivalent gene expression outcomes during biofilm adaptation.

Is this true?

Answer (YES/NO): YES